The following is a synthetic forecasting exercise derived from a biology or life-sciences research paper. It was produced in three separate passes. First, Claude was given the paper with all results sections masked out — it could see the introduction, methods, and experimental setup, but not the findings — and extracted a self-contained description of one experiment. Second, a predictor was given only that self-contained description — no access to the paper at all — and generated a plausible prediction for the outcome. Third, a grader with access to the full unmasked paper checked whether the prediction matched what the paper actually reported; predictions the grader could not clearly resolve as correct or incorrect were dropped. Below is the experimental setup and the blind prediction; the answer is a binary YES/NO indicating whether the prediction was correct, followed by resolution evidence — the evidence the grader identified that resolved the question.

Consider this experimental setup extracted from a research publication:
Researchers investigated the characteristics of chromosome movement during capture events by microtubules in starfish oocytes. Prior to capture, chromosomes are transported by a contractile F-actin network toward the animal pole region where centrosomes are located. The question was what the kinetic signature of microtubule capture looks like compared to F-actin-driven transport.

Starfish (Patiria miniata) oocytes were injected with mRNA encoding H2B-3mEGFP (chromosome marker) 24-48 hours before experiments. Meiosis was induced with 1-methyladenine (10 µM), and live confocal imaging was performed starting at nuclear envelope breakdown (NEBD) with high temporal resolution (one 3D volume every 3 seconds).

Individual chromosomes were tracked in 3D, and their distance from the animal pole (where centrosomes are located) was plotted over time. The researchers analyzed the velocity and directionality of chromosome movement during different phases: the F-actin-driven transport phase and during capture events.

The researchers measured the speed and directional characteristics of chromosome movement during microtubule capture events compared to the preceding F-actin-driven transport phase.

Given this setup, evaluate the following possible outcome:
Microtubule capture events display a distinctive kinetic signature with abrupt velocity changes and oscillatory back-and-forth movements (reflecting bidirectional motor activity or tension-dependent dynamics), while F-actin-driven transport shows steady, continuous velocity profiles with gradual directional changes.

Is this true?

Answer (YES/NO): NO